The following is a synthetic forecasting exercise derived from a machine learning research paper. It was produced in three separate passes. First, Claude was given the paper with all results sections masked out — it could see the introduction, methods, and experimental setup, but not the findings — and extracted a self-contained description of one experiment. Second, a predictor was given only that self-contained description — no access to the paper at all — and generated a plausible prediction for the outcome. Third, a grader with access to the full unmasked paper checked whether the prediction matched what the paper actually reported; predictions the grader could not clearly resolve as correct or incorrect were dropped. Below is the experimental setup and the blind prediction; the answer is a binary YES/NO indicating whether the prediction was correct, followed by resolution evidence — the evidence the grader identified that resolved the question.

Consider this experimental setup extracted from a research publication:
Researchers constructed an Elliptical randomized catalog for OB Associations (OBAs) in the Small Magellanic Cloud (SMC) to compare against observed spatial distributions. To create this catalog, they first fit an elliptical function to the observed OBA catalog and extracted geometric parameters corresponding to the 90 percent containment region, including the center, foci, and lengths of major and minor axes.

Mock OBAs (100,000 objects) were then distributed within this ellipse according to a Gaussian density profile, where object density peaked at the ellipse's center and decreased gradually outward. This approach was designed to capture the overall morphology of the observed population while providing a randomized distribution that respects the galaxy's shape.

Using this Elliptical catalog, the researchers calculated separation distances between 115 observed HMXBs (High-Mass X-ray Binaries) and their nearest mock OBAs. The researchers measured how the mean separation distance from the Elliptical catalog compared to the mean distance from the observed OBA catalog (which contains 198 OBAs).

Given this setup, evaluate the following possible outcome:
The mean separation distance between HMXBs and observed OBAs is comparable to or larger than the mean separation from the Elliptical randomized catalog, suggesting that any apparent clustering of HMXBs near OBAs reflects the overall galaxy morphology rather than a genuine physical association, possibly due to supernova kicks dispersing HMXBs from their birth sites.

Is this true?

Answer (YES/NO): NO